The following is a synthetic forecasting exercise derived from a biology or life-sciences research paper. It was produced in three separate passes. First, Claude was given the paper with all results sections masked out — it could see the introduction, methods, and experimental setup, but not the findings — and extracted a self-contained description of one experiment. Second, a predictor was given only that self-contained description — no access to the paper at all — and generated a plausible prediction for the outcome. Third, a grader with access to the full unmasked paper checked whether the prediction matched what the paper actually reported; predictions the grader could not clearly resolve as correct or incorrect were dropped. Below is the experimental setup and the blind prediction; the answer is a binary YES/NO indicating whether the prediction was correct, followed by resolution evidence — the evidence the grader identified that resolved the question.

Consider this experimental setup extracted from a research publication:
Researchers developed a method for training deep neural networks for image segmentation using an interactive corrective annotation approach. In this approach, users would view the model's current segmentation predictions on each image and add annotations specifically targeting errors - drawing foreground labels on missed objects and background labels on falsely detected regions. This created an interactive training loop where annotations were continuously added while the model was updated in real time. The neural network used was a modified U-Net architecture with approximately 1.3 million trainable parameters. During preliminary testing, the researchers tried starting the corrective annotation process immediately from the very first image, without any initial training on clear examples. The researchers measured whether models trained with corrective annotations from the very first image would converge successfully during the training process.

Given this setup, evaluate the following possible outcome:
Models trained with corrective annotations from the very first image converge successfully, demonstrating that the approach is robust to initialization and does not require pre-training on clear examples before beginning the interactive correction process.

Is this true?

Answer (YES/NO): NO